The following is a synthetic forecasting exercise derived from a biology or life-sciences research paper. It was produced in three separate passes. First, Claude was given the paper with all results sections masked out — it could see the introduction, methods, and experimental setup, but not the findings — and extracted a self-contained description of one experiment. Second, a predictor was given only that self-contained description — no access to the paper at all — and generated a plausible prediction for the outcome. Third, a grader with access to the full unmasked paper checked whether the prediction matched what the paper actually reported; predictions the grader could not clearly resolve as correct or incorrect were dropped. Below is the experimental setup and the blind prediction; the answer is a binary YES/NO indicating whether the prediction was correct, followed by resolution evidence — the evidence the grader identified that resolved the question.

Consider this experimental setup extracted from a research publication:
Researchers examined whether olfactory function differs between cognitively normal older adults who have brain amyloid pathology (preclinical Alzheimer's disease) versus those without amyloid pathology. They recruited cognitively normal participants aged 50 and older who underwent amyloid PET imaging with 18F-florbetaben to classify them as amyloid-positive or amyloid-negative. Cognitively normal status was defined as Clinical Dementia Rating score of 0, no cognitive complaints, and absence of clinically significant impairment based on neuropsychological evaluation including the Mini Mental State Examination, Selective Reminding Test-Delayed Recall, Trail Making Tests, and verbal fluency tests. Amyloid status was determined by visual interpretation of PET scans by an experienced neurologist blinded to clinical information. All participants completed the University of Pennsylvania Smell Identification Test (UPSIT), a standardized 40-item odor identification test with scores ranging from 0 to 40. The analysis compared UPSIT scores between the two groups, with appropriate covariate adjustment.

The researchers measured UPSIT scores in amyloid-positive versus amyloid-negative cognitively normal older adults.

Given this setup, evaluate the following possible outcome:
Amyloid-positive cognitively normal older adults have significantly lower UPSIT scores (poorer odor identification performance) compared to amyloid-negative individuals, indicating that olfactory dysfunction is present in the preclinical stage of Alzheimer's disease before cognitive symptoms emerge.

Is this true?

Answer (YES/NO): YES